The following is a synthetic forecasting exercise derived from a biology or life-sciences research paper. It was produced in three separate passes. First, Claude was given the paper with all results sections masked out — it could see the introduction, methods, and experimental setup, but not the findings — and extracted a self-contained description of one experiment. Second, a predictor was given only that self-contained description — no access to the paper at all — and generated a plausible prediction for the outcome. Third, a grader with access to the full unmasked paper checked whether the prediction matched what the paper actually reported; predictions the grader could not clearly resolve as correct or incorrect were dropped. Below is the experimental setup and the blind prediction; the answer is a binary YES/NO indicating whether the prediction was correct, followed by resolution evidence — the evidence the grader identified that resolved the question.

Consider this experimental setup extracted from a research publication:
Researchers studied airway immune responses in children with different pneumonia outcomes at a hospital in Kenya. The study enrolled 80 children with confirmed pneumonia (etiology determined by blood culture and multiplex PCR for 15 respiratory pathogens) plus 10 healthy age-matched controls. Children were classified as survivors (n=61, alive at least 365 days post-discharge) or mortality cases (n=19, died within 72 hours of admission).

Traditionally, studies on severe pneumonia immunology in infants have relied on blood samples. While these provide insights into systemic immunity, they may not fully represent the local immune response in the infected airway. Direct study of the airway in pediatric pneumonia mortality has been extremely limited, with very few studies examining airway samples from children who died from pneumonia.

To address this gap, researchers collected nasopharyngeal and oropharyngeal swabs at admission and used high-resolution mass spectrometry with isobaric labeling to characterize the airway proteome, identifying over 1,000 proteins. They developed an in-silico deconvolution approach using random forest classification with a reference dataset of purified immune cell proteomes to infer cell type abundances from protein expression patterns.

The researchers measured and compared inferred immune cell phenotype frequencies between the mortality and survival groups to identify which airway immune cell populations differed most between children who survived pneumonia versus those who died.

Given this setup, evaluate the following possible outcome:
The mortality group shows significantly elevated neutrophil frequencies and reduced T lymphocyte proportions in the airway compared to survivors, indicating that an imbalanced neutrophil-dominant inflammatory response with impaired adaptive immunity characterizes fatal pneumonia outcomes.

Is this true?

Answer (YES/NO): NO